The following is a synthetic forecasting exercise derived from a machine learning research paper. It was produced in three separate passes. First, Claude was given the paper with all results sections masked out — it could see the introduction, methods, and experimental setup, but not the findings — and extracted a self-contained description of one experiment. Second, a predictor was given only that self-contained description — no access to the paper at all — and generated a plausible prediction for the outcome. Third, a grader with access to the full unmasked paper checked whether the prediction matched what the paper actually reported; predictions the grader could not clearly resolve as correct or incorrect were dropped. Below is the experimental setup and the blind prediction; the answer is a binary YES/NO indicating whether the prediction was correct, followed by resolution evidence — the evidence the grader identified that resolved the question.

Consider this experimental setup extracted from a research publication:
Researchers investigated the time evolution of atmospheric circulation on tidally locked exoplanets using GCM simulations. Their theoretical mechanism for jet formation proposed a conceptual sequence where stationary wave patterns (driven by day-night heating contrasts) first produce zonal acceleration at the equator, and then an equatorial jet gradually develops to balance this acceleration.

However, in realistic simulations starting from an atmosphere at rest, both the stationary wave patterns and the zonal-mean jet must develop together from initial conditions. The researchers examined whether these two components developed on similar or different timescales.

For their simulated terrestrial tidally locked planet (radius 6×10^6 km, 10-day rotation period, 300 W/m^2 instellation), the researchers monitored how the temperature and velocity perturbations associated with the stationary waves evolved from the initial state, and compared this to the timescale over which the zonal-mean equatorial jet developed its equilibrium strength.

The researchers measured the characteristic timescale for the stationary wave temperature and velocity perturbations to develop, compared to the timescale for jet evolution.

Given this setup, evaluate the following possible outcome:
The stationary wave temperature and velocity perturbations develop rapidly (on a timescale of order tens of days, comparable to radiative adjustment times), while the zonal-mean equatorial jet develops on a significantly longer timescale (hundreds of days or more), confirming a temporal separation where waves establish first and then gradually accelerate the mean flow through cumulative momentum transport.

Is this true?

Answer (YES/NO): NO